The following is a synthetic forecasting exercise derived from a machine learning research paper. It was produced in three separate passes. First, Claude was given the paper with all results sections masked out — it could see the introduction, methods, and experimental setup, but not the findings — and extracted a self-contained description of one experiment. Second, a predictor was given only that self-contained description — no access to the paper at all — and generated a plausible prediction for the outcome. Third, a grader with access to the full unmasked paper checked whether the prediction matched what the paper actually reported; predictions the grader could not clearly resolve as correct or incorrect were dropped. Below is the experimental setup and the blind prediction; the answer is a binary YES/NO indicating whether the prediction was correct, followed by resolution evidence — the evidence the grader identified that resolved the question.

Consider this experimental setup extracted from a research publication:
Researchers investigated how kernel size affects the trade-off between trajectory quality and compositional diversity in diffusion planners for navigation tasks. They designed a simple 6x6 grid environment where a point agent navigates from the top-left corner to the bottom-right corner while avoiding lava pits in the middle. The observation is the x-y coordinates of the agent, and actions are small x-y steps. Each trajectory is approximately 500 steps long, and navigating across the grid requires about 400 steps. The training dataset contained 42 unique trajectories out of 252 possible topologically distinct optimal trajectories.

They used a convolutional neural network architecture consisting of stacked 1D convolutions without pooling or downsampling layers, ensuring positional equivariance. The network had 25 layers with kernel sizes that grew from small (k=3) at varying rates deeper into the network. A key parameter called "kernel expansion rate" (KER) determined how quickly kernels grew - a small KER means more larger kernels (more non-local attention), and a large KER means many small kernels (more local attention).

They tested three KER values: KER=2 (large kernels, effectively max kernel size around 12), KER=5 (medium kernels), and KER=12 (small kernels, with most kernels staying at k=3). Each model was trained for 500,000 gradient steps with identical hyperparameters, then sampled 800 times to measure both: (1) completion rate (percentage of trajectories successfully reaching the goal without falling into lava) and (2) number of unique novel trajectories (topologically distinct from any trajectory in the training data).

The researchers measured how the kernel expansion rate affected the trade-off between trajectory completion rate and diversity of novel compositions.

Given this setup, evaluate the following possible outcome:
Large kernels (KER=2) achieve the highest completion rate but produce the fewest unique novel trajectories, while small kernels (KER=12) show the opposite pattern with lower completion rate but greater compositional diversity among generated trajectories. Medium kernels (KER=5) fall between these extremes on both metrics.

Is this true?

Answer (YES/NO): YES